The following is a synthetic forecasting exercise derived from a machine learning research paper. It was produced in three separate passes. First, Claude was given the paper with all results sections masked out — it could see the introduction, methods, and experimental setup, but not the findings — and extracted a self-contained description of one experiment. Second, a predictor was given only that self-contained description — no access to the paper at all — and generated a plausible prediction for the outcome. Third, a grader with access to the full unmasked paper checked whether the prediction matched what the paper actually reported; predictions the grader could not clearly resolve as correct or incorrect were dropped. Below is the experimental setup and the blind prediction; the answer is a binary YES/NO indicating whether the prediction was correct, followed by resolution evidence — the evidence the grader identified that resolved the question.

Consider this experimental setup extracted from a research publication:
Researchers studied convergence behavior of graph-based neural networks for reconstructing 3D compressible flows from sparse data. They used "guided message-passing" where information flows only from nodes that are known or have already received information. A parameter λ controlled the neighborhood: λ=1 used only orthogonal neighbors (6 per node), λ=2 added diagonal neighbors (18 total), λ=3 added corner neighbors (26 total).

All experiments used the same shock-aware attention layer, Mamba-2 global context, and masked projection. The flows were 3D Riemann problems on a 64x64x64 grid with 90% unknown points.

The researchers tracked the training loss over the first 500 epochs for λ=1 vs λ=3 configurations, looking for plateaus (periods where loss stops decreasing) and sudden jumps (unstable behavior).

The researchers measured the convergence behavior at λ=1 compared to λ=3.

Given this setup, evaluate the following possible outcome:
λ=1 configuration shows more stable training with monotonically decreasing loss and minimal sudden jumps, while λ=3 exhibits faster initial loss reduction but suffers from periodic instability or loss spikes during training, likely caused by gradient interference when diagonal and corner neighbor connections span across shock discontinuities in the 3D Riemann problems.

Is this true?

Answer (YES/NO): NO